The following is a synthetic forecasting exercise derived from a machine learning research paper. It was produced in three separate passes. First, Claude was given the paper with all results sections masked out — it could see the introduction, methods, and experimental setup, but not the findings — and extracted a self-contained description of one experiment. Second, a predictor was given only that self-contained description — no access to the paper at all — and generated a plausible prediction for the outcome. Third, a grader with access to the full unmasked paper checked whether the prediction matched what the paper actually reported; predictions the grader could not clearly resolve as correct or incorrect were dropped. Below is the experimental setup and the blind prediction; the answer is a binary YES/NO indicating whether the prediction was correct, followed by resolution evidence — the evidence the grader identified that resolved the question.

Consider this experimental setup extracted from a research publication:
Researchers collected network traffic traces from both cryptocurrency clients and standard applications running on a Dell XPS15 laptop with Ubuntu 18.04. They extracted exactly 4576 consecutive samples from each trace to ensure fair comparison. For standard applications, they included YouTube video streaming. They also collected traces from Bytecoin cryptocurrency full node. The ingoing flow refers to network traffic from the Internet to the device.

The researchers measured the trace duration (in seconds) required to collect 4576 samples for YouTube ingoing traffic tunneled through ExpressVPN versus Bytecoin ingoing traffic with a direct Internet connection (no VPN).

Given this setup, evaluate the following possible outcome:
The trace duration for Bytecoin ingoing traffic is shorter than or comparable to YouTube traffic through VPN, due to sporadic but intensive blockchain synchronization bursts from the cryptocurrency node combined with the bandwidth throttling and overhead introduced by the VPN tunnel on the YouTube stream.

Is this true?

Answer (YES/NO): NO